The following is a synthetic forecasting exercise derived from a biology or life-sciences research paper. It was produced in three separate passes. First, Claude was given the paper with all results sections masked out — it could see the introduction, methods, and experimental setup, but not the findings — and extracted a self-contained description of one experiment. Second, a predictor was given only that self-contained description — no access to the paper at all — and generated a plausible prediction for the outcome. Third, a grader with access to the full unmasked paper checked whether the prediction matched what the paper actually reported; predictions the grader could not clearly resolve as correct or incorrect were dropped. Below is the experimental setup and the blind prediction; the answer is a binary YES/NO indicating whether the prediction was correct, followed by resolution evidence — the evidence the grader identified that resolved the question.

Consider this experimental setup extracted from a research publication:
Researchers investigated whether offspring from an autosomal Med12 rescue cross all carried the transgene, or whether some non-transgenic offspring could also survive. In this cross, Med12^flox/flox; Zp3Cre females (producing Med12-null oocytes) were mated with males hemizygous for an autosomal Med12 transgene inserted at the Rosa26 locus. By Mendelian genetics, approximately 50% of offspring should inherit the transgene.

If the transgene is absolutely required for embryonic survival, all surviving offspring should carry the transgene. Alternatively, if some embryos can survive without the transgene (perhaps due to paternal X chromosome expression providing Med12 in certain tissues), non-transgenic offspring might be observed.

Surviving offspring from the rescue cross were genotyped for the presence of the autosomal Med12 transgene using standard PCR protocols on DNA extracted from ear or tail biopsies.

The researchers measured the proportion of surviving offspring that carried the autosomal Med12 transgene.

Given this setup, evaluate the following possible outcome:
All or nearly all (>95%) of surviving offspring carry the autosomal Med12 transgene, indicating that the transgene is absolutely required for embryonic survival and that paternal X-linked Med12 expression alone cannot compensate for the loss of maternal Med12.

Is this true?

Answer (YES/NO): YES